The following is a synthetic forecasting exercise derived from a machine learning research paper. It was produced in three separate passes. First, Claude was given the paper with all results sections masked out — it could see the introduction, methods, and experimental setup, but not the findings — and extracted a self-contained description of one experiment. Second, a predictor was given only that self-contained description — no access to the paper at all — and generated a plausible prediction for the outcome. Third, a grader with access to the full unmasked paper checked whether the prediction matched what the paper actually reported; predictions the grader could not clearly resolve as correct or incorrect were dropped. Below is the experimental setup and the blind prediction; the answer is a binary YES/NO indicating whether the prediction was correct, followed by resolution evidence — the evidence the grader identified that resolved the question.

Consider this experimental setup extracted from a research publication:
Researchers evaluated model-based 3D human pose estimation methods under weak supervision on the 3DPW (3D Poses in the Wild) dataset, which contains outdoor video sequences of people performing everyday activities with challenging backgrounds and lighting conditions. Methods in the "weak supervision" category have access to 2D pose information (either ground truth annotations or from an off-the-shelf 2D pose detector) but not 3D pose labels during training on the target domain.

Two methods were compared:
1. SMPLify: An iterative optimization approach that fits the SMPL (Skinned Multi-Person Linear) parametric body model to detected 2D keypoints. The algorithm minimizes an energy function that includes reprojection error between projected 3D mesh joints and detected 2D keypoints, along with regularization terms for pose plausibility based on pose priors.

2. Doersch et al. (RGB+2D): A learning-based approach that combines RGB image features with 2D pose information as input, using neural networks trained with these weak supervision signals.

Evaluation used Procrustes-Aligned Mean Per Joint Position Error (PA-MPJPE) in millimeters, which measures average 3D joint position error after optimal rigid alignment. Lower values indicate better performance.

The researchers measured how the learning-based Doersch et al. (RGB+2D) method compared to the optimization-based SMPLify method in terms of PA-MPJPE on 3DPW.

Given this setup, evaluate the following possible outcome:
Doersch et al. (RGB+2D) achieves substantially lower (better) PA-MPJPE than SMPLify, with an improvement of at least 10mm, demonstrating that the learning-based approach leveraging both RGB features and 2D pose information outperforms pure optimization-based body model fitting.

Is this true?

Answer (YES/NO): YES